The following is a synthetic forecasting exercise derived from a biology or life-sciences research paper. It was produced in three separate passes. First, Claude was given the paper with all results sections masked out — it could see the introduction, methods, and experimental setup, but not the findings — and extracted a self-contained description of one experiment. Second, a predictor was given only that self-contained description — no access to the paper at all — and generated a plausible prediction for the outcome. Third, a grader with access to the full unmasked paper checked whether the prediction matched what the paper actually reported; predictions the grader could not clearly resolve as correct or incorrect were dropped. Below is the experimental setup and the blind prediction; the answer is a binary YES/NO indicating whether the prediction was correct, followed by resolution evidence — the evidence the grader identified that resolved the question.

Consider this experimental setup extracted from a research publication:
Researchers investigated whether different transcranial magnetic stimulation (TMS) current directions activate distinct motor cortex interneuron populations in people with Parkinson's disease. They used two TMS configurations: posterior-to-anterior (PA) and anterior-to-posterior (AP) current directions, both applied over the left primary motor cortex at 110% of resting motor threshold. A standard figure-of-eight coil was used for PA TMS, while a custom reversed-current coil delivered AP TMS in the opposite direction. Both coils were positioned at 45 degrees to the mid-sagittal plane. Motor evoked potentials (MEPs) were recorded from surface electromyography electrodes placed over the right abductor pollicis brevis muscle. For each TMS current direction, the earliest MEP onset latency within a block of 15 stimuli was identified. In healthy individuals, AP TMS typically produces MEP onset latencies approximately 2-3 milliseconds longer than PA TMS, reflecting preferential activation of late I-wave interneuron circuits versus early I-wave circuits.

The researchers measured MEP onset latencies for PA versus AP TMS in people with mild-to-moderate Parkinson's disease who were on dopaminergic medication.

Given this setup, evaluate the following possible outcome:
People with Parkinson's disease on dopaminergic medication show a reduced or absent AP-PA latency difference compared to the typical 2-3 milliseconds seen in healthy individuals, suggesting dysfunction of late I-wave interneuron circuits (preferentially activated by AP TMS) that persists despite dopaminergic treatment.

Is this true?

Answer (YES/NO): NO